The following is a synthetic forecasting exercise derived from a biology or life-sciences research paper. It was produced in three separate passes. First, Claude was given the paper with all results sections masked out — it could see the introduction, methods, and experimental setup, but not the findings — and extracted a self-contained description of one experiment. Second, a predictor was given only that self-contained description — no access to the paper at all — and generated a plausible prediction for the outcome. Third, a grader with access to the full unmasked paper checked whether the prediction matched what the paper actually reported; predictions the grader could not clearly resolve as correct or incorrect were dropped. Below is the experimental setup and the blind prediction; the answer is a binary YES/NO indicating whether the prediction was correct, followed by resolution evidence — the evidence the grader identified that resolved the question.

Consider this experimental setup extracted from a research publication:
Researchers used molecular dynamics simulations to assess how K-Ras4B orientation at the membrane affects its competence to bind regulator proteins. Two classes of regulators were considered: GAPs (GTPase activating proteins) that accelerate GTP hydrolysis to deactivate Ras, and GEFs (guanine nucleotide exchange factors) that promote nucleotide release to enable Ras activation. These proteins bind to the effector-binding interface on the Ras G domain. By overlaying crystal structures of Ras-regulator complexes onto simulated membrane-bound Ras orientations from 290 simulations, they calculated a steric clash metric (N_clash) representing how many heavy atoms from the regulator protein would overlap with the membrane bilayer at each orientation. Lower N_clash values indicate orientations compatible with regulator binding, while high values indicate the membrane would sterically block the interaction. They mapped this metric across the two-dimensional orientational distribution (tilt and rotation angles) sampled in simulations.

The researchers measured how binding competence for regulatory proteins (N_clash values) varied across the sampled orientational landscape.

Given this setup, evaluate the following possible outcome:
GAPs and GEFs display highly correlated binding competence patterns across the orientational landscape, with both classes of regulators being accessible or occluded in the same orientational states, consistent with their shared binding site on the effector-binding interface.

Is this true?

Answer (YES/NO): NO